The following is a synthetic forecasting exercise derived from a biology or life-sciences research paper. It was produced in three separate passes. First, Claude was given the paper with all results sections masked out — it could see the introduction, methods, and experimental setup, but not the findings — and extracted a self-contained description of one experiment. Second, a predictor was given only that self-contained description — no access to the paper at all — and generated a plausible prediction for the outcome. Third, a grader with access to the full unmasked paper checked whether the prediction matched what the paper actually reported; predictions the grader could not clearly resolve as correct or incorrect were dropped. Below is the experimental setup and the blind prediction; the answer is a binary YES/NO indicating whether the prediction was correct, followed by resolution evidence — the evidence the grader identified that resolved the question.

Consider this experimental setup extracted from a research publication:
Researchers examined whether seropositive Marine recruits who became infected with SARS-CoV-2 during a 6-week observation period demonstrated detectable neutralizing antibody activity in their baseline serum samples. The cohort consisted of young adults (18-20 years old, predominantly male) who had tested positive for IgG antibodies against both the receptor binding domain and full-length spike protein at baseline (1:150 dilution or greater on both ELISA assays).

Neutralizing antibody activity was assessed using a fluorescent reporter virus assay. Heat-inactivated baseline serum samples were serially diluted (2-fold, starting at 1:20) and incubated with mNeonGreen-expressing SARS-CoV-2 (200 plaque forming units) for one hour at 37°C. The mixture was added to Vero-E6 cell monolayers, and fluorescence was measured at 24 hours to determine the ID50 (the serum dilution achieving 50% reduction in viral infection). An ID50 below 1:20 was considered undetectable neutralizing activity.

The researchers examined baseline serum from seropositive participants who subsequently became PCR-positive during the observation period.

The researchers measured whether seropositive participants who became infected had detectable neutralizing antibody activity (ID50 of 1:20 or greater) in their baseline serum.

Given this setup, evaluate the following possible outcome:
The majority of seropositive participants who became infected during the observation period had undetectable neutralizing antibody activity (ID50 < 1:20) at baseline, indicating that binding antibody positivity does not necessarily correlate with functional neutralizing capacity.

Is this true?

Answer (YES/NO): YES